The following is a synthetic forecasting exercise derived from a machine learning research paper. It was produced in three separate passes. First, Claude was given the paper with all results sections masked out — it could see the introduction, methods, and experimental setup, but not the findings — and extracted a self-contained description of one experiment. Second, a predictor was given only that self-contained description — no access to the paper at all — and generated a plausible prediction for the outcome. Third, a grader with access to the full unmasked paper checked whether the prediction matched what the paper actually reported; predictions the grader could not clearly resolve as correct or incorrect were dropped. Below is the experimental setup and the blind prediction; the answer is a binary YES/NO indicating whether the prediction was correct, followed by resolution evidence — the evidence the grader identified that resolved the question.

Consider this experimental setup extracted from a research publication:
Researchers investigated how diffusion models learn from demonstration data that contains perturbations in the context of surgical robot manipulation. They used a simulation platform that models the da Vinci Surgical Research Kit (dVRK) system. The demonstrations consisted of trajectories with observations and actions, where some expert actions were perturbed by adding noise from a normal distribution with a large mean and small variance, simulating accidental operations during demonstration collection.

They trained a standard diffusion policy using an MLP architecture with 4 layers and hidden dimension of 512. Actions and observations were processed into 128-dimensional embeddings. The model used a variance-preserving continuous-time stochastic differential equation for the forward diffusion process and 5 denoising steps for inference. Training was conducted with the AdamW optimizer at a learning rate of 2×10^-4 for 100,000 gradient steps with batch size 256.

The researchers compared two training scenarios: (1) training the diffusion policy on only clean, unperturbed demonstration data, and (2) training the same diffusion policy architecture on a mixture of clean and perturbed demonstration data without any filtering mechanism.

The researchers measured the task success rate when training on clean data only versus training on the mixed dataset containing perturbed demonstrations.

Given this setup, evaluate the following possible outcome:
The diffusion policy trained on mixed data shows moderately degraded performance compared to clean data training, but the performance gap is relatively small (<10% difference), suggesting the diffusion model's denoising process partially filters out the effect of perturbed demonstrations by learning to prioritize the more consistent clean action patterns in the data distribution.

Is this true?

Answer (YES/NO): NO